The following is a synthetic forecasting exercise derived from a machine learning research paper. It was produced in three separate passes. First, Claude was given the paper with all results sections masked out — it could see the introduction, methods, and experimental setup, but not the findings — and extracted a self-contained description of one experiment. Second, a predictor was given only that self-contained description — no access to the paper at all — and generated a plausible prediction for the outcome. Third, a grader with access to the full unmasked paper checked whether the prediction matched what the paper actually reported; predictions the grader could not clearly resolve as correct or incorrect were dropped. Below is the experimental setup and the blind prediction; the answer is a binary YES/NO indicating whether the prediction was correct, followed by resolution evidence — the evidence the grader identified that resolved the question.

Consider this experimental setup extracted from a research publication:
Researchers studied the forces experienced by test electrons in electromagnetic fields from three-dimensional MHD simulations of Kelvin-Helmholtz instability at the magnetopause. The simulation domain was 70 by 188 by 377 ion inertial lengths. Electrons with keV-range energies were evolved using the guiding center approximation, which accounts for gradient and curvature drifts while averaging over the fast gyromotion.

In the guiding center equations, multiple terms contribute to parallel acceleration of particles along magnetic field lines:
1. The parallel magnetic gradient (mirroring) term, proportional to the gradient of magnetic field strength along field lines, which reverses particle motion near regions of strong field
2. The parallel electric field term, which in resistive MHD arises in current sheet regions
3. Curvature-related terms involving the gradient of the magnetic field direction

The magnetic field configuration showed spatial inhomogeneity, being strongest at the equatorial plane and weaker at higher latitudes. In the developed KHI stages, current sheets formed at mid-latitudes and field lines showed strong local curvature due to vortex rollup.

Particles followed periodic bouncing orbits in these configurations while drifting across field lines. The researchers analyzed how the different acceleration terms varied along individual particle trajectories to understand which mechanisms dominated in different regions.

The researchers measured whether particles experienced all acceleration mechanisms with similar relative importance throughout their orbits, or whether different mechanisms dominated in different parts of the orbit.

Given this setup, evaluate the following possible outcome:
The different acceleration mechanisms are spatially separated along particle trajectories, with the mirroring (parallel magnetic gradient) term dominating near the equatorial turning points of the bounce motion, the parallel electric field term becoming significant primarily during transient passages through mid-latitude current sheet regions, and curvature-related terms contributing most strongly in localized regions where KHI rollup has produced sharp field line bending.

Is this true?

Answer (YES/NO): NO